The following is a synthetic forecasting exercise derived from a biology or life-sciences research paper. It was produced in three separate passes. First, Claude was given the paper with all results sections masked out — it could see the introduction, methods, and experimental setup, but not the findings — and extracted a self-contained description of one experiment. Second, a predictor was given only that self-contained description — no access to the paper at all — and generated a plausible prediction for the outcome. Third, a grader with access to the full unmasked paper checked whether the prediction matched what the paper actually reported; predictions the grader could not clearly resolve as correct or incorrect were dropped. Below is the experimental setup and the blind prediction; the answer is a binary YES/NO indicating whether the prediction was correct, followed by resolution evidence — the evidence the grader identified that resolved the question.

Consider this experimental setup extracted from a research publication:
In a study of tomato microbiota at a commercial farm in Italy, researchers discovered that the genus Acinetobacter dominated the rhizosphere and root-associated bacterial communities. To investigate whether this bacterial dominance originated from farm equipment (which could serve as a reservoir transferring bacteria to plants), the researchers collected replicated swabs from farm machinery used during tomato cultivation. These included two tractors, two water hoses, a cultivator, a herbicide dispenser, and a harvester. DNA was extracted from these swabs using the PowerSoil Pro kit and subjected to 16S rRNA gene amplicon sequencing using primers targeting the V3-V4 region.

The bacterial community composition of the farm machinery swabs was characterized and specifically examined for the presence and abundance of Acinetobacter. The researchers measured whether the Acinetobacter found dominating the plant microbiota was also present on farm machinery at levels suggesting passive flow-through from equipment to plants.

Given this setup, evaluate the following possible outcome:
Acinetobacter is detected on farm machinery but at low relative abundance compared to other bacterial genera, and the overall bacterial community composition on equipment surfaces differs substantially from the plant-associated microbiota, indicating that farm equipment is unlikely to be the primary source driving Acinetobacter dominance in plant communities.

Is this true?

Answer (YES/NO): YES